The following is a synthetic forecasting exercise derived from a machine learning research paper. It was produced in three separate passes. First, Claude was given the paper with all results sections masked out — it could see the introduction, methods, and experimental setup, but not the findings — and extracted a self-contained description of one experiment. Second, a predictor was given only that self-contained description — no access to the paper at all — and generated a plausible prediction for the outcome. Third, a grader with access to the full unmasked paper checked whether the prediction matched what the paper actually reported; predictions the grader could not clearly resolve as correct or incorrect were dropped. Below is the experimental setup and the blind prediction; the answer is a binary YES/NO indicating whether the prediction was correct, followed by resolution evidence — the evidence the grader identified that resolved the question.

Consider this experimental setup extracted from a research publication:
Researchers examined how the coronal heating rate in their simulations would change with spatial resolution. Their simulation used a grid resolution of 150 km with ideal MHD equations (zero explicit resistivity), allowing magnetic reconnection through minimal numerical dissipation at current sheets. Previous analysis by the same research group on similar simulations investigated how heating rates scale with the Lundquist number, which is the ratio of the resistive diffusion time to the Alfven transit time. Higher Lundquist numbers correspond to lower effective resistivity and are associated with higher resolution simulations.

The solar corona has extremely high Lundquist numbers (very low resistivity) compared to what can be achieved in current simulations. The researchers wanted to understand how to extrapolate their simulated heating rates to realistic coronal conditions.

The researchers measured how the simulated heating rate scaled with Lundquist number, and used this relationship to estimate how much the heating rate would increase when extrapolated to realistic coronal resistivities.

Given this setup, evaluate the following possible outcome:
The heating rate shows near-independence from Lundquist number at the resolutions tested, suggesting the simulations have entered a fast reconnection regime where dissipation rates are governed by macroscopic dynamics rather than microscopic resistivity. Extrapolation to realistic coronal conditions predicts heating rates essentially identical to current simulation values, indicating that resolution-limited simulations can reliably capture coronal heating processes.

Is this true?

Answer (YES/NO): NO